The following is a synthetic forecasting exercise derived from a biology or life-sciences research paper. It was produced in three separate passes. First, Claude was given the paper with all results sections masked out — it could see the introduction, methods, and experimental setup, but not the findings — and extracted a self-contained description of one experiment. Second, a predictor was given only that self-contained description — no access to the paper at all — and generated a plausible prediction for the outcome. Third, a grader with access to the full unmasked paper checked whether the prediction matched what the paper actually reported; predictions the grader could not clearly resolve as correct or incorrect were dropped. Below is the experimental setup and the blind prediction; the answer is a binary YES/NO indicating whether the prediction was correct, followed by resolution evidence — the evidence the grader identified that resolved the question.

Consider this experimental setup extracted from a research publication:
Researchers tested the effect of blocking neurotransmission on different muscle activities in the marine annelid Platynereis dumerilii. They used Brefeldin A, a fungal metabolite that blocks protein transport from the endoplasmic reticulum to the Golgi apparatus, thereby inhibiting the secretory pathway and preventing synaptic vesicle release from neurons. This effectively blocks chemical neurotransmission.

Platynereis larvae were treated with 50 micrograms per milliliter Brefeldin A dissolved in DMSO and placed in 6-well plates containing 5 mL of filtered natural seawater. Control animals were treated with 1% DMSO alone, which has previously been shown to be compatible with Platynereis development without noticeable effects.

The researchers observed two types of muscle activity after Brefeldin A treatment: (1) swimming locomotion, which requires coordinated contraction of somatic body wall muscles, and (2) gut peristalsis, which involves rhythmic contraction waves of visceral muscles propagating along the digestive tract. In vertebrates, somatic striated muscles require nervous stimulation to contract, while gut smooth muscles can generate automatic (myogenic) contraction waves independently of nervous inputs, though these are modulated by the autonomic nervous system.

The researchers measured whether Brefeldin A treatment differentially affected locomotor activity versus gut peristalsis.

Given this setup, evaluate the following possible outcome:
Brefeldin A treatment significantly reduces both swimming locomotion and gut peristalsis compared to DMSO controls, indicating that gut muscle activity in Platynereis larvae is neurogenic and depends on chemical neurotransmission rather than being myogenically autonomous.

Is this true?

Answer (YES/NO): NO